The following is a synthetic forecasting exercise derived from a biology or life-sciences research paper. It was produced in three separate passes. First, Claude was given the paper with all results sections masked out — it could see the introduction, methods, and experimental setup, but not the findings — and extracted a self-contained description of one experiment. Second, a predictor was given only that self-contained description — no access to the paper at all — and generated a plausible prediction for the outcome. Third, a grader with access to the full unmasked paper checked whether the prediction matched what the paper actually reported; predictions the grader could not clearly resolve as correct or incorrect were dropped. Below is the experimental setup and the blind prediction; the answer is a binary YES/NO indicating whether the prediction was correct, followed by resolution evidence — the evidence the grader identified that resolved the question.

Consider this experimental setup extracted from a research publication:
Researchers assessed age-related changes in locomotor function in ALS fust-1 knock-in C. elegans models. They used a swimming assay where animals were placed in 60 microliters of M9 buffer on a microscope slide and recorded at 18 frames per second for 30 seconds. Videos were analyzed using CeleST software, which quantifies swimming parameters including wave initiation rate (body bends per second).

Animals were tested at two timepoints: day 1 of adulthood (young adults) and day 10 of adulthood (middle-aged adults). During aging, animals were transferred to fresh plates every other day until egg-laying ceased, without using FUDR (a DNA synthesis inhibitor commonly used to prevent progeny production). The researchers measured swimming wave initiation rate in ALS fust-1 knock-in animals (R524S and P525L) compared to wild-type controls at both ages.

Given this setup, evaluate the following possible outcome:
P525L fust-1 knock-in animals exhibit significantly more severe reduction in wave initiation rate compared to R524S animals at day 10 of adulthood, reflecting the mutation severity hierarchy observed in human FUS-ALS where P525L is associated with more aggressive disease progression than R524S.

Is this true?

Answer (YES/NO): NO